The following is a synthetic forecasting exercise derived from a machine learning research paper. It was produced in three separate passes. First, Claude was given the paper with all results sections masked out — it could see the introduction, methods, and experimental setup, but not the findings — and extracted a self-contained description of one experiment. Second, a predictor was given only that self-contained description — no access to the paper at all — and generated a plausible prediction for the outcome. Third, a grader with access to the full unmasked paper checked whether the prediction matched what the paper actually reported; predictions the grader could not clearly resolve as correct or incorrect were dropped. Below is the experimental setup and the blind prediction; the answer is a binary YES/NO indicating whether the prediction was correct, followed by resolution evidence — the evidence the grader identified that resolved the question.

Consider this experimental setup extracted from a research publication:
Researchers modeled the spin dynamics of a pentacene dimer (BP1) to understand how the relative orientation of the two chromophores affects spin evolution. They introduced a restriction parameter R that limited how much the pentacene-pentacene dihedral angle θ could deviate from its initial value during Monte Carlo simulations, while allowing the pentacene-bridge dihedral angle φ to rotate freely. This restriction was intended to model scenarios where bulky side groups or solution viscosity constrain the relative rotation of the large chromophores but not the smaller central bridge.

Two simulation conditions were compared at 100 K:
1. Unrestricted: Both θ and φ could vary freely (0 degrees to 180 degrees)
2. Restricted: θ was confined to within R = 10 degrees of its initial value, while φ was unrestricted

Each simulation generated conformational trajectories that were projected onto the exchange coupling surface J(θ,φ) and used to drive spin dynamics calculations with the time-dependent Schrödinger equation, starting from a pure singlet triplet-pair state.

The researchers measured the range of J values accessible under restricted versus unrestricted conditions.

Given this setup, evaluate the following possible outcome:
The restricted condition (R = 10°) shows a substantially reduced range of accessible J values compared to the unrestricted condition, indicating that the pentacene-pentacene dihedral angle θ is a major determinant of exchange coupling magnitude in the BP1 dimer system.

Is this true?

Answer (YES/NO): YES